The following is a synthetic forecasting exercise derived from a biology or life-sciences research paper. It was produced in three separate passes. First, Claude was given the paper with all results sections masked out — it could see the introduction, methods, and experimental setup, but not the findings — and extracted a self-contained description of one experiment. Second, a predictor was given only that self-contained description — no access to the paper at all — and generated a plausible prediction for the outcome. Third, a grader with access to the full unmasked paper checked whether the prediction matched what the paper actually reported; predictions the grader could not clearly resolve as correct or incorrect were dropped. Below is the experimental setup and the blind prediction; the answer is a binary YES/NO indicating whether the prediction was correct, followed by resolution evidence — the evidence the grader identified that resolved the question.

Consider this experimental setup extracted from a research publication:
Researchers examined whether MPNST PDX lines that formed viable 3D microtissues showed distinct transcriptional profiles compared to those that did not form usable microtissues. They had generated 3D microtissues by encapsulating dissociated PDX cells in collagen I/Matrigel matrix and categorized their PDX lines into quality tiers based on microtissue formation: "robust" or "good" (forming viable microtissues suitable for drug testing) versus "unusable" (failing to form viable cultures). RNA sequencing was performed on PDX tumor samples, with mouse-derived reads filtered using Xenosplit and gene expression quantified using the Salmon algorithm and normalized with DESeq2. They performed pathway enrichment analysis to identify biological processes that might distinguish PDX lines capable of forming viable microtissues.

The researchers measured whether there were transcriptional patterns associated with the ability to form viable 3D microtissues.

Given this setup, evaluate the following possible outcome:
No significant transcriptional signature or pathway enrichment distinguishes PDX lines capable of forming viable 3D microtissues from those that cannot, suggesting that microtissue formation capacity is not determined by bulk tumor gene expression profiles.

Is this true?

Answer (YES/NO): NO